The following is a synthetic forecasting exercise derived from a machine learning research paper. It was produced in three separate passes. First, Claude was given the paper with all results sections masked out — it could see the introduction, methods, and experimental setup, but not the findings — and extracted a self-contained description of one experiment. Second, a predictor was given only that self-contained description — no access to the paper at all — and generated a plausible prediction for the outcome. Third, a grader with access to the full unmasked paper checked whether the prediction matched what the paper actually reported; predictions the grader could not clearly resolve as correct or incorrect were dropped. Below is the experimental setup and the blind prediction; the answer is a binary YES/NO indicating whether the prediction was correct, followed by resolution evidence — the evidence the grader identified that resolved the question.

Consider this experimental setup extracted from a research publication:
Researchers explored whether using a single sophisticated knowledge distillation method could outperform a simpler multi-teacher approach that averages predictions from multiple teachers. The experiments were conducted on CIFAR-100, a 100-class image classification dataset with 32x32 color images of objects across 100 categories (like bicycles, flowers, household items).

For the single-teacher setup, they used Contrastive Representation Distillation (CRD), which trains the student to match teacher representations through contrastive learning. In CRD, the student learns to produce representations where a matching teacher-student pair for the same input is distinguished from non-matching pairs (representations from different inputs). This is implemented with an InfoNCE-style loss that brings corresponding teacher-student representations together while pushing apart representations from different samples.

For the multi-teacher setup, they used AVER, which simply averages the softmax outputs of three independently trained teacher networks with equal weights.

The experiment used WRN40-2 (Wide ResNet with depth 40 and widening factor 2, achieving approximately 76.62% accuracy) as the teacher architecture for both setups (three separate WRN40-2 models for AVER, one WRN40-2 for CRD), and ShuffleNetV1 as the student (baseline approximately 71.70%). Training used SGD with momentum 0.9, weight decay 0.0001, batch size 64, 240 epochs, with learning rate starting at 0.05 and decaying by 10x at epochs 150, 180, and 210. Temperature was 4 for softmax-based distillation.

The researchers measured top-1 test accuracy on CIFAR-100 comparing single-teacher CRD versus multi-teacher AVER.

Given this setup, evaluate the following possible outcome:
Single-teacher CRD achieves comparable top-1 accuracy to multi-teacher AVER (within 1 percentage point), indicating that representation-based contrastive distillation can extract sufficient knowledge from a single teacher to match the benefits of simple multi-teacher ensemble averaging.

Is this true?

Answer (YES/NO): YES